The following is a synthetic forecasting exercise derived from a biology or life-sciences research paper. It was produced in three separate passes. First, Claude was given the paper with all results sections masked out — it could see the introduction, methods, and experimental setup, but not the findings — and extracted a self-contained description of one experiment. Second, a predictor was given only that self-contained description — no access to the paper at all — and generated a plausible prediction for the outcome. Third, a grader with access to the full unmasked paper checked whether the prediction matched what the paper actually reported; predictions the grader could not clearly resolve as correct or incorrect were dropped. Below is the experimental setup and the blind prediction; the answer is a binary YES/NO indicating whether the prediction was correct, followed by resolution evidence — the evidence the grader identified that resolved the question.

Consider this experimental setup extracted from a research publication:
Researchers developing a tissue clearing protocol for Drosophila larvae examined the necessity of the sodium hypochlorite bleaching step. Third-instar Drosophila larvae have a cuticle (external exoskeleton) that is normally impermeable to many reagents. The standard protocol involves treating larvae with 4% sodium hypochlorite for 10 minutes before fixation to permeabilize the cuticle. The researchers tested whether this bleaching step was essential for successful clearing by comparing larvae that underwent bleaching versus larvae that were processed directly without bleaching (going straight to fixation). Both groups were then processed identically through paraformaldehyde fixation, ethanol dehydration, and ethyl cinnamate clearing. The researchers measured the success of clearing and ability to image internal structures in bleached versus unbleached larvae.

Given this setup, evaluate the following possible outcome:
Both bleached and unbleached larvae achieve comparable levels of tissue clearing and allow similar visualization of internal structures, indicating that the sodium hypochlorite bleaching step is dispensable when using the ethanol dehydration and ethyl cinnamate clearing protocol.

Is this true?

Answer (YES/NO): NO